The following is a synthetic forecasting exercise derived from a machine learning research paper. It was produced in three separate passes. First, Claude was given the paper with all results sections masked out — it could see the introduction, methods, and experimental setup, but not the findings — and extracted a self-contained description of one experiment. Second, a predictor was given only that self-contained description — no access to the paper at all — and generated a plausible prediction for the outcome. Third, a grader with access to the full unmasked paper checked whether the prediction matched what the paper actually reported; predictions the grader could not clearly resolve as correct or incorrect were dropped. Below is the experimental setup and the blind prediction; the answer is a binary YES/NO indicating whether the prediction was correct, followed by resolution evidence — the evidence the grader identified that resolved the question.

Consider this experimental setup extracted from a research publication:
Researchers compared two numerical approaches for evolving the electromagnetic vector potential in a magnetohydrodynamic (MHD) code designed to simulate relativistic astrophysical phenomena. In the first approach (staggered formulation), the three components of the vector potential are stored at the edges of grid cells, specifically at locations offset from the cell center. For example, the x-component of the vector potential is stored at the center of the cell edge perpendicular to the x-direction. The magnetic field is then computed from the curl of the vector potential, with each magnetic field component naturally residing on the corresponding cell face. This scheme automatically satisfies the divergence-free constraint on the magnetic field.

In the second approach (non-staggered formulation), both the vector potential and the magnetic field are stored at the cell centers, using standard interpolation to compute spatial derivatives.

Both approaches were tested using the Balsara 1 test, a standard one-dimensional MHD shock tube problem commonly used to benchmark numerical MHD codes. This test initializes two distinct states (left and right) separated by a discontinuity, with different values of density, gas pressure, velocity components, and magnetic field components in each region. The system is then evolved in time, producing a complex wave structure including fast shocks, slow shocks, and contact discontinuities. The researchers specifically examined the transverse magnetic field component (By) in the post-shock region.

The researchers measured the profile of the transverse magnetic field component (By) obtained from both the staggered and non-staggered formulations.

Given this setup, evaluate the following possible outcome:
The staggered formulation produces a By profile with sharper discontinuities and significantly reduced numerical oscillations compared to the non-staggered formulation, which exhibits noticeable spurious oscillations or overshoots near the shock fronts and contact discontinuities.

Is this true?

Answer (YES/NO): YES